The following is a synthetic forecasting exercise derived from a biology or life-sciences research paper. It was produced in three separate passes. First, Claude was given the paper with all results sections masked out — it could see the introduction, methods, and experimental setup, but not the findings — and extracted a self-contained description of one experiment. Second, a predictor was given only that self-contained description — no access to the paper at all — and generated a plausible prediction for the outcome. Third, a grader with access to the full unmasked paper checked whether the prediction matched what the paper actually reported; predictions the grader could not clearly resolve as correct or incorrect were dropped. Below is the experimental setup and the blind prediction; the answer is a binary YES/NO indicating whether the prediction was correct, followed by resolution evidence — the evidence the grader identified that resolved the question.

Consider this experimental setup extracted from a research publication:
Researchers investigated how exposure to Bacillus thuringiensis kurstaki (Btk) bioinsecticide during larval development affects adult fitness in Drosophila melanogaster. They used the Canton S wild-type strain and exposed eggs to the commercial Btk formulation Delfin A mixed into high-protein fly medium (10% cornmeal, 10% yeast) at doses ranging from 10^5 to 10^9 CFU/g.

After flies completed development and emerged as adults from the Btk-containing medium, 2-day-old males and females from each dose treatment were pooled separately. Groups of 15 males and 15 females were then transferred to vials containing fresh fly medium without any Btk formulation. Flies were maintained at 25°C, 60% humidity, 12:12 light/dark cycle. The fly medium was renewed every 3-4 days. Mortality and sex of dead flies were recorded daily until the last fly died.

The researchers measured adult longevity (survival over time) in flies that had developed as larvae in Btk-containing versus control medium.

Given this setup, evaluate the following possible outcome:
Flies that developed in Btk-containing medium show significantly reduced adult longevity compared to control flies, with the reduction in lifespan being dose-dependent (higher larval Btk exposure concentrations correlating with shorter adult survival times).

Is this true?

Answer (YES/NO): NO